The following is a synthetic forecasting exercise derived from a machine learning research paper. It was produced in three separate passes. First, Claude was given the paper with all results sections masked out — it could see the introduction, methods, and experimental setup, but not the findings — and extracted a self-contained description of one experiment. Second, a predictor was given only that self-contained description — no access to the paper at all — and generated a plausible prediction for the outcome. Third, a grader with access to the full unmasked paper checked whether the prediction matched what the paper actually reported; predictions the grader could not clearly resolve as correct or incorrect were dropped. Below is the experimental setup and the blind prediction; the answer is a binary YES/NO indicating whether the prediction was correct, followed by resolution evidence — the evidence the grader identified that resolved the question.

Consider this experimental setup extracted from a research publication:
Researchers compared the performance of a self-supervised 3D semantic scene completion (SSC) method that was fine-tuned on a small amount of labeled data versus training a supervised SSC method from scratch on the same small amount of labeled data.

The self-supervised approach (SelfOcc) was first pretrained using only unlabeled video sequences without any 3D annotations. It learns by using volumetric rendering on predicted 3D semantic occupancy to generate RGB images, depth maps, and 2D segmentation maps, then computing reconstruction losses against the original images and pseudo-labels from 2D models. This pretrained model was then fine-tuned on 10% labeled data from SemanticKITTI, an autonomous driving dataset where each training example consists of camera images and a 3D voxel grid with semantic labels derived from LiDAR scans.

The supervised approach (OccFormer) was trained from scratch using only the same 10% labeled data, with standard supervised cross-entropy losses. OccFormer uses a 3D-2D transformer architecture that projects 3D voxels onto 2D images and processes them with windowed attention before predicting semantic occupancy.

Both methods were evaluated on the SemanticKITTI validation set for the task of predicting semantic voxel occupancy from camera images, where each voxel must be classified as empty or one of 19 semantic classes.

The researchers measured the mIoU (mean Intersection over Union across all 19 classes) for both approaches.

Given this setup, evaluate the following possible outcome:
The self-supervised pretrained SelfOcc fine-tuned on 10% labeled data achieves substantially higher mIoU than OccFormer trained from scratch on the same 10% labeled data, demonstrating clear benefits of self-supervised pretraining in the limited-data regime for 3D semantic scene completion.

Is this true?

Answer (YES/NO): NO